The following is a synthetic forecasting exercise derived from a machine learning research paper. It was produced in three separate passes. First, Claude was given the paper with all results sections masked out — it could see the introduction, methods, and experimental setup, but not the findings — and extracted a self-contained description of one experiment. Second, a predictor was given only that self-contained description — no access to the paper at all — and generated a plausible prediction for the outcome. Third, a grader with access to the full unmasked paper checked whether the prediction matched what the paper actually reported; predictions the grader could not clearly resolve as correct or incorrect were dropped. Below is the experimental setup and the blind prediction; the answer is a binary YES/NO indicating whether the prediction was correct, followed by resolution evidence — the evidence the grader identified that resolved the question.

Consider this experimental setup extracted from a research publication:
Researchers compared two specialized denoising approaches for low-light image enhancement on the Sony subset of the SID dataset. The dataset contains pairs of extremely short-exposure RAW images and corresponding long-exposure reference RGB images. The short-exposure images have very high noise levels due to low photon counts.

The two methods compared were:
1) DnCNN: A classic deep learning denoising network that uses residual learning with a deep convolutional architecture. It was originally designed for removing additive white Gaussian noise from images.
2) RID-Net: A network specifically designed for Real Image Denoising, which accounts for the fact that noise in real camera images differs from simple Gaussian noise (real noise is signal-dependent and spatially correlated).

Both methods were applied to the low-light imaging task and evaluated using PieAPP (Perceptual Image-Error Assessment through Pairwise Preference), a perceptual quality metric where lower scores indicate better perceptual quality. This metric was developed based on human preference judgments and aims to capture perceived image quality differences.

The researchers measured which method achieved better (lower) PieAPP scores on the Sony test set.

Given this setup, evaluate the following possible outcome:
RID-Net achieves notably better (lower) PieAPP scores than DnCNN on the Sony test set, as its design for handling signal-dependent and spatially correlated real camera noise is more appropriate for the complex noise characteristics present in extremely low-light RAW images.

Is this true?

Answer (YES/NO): YES